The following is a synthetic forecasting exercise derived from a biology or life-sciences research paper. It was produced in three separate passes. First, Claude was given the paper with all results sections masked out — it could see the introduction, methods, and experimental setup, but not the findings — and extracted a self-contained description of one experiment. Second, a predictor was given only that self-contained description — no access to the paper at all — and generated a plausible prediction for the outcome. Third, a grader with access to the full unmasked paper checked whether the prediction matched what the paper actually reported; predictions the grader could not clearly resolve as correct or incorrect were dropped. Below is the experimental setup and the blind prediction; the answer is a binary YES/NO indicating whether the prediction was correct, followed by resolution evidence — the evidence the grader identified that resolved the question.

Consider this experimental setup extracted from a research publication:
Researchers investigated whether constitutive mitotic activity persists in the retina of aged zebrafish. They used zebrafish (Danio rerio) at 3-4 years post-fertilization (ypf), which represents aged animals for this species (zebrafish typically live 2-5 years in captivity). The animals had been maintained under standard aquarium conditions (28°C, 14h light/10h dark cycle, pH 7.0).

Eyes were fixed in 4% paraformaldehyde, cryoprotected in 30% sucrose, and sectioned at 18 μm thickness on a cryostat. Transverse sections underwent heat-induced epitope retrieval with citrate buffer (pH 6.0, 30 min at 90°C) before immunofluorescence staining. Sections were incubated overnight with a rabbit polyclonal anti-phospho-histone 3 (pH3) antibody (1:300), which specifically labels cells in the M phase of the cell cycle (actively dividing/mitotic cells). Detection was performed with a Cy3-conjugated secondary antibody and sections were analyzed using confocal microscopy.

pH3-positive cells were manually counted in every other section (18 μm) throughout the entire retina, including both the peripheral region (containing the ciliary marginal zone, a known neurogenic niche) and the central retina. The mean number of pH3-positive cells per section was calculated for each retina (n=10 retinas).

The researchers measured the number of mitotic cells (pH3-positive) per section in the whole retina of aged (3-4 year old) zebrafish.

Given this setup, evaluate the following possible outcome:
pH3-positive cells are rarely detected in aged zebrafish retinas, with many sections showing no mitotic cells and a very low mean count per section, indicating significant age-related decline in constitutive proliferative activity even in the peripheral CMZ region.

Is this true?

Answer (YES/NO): YES